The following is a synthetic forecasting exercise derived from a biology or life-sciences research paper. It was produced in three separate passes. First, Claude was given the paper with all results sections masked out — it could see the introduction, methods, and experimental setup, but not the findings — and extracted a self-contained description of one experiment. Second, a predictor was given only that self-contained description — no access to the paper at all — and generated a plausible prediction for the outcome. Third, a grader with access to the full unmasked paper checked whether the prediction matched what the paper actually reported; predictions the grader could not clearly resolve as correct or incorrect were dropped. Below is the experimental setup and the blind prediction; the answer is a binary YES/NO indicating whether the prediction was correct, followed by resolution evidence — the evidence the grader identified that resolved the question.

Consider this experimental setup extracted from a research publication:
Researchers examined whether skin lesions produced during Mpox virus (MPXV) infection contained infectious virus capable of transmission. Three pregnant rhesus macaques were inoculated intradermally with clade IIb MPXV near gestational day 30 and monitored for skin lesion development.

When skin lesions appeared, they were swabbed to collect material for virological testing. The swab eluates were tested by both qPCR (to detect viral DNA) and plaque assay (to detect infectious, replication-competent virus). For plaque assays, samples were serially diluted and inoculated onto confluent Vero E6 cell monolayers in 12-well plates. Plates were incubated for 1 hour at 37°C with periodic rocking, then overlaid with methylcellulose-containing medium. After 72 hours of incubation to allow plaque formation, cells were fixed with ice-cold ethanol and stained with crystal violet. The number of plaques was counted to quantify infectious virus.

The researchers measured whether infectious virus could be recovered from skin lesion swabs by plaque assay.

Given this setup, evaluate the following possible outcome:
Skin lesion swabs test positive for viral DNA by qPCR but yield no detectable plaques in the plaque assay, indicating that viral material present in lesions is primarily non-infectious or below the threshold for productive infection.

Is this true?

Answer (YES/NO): NO